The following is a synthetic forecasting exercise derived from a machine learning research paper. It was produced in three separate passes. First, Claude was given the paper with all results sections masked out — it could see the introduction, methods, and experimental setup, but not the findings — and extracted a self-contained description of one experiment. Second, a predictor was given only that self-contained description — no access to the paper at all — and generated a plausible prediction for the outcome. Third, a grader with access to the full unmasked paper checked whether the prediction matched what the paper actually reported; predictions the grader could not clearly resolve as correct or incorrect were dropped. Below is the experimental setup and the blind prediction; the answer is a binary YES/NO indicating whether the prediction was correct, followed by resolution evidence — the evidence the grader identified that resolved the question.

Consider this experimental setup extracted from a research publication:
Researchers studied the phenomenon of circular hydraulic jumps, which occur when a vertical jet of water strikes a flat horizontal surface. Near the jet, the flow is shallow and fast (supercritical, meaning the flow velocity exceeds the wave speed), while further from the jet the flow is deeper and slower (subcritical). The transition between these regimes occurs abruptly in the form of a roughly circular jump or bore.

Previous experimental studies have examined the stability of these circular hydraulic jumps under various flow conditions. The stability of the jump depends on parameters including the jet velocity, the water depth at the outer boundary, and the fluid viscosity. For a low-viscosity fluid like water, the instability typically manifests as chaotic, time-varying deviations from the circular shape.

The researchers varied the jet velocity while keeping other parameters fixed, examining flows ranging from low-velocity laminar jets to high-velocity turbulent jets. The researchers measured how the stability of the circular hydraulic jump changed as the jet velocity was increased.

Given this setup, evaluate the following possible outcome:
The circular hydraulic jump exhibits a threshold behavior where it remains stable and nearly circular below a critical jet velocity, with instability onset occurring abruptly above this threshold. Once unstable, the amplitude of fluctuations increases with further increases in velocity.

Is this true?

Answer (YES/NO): NO